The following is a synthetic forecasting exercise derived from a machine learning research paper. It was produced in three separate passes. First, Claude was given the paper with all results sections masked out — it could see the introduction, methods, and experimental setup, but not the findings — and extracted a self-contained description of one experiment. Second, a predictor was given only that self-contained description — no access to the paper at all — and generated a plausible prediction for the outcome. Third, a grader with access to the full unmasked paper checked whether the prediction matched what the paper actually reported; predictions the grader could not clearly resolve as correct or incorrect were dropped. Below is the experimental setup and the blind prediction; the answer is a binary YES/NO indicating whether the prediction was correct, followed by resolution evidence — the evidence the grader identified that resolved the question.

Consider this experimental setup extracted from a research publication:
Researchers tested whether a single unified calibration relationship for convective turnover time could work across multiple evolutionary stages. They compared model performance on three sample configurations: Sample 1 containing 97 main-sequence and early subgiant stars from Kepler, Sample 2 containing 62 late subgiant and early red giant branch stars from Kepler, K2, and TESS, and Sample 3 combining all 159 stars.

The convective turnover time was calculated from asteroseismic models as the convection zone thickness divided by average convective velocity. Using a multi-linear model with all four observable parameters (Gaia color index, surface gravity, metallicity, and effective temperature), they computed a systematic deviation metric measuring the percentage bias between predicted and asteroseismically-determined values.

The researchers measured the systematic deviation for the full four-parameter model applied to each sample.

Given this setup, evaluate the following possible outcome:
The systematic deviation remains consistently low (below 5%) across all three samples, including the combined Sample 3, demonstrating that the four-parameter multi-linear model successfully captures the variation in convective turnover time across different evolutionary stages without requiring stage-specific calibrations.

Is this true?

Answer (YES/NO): NO